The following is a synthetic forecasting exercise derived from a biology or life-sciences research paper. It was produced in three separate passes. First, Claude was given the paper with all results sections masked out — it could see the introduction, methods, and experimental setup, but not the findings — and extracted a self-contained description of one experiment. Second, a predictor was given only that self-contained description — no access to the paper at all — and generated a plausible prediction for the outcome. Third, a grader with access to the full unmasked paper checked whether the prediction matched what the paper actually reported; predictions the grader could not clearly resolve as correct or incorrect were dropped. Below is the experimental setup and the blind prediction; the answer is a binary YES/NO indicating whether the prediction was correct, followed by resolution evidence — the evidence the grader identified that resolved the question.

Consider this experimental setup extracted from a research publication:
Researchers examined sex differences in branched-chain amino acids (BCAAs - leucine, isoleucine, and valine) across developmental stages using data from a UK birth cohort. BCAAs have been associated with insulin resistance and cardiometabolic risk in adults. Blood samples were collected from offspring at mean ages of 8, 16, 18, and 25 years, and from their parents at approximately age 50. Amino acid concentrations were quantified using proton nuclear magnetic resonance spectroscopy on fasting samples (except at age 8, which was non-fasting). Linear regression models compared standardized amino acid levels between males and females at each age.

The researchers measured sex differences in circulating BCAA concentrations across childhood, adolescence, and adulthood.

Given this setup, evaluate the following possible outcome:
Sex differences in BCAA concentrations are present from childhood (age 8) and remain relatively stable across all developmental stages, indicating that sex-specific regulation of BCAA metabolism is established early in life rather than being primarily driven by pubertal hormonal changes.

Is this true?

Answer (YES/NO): NO